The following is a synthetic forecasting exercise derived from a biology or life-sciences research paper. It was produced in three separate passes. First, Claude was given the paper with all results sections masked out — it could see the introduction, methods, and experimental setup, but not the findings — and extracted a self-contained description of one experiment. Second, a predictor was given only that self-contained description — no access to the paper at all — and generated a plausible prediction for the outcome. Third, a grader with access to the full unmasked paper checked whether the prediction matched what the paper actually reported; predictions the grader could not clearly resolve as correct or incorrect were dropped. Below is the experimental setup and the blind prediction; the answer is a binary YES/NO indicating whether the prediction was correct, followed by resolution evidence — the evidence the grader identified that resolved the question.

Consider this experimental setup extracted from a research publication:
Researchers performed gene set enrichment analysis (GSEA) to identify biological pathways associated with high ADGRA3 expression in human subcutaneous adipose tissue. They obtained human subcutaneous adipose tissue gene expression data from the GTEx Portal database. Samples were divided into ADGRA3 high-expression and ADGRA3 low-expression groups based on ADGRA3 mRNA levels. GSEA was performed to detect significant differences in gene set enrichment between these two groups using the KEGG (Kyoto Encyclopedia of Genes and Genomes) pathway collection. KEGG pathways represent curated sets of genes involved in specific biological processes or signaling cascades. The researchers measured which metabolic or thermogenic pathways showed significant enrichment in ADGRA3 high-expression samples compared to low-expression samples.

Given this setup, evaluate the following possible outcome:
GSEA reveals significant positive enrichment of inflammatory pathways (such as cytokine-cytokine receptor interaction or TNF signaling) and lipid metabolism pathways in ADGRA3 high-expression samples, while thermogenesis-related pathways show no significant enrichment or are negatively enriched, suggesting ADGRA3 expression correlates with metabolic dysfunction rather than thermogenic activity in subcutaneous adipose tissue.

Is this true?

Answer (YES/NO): NO